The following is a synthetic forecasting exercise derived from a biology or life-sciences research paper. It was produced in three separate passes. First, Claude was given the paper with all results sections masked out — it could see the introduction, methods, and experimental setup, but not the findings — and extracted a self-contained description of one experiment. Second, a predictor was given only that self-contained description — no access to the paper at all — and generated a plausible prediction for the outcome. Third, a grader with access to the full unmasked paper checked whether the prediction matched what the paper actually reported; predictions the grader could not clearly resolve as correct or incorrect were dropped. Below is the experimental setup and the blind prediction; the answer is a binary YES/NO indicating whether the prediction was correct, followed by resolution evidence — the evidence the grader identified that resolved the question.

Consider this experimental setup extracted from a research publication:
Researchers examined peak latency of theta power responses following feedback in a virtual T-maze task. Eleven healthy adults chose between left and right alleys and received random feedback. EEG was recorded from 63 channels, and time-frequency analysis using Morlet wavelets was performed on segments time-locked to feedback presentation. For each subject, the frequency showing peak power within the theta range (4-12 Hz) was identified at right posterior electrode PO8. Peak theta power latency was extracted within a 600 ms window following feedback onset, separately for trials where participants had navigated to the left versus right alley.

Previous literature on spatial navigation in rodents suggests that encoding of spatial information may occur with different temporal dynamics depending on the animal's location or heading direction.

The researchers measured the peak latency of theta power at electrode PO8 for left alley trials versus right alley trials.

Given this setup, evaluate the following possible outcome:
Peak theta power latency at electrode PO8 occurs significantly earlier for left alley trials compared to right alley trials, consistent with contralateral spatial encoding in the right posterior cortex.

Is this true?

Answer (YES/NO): NO